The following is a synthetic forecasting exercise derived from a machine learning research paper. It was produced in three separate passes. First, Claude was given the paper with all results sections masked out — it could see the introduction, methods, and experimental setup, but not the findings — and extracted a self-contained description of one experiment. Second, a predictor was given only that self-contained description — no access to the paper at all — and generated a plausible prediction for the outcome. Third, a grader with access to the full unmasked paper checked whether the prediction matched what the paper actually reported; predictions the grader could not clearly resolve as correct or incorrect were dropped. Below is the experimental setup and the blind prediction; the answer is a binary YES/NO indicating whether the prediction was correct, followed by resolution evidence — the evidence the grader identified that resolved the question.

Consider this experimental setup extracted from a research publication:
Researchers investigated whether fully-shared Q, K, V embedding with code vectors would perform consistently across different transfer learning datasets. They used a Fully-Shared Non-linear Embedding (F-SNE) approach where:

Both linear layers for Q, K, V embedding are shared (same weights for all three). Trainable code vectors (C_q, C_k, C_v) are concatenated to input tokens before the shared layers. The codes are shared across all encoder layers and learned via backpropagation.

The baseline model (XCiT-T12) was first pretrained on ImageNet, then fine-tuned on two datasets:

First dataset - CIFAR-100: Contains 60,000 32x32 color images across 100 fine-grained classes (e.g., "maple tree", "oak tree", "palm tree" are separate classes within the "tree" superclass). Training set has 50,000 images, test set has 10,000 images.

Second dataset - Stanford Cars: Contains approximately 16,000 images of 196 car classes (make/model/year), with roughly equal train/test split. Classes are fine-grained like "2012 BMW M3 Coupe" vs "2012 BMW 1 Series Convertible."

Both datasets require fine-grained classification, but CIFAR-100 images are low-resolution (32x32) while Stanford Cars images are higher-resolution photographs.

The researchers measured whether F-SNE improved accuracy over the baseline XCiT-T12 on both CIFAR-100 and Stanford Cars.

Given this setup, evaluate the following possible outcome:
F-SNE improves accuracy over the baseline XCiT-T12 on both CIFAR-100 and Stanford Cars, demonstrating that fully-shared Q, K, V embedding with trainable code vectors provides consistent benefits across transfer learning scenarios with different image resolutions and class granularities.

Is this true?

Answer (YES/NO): NO